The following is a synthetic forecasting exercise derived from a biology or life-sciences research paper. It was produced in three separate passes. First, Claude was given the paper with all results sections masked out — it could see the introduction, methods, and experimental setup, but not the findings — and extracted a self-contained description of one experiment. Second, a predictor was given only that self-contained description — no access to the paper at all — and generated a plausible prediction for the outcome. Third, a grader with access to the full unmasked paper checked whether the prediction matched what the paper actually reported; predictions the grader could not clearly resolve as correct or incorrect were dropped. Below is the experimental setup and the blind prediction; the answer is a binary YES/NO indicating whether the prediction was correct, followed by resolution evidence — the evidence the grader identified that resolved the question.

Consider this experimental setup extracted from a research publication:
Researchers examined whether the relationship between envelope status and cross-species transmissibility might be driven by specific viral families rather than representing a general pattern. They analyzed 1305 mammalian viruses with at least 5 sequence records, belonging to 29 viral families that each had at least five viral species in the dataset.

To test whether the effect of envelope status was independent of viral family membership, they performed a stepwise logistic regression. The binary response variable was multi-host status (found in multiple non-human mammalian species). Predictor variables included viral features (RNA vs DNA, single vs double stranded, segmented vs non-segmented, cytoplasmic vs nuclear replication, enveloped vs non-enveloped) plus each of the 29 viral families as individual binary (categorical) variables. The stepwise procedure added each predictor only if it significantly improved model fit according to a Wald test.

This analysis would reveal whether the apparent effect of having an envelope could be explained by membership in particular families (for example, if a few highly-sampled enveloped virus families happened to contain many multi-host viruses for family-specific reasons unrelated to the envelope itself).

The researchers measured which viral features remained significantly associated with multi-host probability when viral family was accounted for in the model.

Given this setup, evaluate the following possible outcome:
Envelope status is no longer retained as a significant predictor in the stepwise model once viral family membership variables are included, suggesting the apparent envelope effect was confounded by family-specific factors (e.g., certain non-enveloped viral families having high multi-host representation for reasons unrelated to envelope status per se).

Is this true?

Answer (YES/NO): NO